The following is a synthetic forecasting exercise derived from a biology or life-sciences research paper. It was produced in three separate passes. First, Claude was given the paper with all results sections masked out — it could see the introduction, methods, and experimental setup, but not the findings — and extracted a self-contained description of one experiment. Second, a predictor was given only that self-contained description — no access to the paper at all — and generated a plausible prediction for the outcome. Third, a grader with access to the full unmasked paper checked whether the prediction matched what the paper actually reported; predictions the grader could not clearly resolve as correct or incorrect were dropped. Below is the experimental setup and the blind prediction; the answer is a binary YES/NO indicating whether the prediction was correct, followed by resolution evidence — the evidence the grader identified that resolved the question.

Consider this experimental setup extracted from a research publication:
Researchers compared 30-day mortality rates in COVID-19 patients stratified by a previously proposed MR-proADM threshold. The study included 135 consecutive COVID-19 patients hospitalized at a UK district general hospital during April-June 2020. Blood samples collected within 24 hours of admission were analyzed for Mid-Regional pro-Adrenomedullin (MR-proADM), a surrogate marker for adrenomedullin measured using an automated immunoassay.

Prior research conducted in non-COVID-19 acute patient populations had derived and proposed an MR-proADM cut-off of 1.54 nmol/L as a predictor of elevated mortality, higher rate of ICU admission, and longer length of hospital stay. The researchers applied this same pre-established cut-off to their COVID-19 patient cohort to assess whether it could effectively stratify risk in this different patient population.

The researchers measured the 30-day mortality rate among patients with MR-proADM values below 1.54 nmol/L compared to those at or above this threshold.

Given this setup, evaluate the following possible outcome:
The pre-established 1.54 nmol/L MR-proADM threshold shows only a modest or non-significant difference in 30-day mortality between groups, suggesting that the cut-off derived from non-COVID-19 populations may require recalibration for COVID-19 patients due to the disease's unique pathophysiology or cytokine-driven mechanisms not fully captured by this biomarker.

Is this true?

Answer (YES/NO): NO